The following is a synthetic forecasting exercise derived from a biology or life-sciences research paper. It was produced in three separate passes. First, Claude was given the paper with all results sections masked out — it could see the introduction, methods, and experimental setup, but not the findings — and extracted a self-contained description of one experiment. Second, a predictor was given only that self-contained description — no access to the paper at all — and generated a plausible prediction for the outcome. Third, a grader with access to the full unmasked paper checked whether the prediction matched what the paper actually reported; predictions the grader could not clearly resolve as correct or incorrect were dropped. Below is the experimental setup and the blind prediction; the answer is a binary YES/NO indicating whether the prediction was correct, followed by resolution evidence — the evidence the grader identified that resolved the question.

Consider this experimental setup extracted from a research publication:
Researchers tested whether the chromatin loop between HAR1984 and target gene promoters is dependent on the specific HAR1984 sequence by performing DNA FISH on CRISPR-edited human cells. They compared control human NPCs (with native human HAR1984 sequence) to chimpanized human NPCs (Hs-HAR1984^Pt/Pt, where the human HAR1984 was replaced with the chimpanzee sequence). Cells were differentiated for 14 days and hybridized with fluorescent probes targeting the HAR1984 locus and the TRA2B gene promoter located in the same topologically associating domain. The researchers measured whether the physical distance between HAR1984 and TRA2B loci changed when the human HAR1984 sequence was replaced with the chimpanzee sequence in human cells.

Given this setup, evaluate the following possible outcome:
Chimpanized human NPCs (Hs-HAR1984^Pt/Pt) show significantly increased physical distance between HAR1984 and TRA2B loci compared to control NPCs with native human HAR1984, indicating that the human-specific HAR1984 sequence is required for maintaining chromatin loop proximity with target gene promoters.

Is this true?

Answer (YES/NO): YES